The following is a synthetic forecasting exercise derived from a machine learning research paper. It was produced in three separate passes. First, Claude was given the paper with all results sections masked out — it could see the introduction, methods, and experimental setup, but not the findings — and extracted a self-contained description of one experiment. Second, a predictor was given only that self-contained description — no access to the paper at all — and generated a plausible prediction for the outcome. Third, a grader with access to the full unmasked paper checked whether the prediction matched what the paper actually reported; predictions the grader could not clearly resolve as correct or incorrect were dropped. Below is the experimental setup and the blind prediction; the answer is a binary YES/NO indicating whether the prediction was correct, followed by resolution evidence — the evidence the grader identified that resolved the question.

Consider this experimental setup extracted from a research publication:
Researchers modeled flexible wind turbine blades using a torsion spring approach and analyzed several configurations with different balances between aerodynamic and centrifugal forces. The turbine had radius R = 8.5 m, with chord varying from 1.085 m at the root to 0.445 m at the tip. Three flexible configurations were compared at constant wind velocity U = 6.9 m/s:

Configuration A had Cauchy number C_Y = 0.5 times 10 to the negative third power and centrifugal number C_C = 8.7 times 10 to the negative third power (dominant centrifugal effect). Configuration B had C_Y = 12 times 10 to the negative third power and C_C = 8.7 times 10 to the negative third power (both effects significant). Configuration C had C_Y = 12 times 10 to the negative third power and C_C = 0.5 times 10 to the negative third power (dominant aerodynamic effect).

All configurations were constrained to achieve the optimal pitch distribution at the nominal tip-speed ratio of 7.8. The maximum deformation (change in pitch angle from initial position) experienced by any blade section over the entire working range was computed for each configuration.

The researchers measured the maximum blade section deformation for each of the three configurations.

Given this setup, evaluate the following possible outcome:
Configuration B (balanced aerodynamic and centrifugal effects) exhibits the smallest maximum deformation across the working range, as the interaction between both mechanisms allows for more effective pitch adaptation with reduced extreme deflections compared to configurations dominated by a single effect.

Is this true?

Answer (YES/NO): NO